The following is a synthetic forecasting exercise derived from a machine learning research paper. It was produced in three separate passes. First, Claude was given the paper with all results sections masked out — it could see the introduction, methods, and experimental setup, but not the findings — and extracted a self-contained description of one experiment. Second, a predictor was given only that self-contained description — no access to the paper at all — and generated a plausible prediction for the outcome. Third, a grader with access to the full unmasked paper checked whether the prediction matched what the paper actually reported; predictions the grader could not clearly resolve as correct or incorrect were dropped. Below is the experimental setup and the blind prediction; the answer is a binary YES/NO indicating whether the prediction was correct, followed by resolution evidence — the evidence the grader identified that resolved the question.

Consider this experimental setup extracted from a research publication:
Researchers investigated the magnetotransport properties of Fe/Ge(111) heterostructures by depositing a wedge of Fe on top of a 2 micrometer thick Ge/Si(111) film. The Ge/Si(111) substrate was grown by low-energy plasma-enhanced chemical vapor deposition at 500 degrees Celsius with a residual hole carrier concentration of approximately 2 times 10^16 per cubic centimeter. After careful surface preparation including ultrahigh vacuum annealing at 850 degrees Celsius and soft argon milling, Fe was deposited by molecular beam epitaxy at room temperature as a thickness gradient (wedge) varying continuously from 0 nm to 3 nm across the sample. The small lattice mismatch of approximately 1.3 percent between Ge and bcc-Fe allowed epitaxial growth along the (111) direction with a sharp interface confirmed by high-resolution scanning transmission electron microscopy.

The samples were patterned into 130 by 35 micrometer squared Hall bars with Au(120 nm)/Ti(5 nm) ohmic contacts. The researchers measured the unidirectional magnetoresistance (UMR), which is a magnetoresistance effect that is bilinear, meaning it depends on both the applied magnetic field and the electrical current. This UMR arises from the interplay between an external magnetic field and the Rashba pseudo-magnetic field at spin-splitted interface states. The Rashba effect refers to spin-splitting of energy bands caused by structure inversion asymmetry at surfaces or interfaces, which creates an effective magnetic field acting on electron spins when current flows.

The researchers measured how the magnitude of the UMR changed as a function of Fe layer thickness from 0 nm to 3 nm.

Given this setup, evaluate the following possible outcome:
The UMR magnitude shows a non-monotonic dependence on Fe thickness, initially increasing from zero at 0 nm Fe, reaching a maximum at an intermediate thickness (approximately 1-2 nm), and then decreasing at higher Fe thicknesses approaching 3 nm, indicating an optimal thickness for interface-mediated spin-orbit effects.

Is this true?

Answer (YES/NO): NO